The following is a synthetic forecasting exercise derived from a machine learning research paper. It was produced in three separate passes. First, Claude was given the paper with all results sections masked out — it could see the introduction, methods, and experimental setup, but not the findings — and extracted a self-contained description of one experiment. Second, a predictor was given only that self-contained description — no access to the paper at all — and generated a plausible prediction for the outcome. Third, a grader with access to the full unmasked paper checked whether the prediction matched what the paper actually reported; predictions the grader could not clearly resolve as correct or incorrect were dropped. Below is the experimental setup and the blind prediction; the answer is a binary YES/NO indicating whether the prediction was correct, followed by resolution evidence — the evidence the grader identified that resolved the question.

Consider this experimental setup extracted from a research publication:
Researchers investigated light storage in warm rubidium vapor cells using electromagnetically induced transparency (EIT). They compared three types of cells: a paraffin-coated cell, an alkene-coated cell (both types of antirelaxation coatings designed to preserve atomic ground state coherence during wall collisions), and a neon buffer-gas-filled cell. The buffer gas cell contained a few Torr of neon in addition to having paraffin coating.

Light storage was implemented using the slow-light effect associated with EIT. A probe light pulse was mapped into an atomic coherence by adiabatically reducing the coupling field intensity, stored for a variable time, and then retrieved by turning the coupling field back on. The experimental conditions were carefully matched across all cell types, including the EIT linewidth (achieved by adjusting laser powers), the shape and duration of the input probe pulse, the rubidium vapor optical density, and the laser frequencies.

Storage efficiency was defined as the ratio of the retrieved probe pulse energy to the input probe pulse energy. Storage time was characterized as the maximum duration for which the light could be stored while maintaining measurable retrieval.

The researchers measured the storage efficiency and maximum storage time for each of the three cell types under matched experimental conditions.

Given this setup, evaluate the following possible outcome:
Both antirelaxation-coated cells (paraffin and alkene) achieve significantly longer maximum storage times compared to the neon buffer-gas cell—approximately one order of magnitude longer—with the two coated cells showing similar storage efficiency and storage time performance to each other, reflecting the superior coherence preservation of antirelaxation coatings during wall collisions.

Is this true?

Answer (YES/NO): NO